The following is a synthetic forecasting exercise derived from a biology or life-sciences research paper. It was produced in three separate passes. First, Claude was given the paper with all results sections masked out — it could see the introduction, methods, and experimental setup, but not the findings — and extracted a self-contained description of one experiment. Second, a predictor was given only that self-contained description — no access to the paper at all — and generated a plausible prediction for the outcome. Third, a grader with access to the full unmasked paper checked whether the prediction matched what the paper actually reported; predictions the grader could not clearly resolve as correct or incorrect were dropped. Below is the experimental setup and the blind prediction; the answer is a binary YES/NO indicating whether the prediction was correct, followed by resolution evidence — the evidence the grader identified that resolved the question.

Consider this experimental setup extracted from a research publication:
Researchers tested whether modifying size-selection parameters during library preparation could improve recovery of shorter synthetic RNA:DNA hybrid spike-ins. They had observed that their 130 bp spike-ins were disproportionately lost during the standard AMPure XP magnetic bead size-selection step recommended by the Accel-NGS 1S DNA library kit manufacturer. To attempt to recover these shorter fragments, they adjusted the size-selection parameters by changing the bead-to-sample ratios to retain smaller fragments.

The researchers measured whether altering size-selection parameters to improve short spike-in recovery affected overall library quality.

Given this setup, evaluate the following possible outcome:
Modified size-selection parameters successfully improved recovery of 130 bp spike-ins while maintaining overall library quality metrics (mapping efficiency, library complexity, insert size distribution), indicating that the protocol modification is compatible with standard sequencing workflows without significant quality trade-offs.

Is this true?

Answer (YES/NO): NO